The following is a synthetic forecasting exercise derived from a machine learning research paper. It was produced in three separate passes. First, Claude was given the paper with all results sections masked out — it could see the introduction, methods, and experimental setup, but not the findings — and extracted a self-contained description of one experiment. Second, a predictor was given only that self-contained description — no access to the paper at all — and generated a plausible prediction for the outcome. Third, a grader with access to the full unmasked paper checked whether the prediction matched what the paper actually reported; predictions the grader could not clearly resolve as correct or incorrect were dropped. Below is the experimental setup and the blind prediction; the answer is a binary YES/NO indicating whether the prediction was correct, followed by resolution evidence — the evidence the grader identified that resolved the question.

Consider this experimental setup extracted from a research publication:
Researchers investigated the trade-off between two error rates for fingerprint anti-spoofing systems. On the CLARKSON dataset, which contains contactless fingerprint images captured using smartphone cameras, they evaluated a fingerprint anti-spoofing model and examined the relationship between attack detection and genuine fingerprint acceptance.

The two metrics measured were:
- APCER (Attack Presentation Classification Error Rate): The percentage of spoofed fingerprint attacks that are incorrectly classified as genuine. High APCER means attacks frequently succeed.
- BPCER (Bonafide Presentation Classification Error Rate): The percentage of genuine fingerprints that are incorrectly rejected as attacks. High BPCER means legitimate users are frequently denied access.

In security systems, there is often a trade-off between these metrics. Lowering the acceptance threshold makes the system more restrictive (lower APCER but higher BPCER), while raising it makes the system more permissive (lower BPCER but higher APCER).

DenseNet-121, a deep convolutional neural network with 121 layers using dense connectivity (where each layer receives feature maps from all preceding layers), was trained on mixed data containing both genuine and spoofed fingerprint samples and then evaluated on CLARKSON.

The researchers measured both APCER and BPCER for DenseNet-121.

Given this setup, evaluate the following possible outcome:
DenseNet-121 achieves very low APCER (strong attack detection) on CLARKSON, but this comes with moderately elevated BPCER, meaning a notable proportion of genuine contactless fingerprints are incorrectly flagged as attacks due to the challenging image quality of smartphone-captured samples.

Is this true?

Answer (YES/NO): NO